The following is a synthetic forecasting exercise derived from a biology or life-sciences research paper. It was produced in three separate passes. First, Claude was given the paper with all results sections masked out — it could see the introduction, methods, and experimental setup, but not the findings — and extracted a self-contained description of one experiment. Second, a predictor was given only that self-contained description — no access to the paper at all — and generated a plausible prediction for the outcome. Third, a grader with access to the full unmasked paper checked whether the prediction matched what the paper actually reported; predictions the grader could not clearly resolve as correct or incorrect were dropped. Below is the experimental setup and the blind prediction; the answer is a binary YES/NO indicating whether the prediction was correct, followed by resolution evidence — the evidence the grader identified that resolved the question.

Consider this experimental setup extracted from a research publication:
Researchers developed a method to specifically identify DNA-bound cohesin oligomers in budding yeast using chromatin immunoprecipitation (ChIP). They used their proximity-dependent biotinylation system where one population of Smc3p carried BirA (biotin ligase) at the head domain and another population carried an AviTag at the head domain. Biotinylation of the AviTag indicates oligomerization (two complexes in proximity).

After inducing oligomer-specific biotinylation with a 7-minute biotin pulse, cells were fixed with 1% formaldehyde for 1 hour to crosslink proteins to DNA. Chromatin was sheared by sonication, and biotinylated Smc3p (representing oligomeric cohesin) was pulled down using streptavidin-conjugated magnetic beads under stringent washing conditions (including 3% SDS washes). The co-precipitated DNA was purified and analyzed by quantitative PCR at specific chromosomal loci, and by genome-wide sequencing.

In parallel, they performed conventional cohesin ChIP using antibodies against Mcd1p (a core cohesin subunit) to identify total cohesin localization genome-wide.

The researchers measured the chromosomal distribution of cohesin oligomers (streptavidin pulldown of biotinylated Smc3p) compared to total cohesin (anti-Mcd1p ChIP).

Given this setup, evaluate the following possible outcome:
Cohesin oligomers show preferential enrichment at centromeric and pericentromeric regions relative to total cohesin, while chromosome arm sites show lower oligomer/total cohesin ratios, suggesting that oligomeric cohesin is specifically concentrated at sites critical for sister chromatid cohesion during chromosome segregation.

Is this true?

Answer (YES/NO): YES